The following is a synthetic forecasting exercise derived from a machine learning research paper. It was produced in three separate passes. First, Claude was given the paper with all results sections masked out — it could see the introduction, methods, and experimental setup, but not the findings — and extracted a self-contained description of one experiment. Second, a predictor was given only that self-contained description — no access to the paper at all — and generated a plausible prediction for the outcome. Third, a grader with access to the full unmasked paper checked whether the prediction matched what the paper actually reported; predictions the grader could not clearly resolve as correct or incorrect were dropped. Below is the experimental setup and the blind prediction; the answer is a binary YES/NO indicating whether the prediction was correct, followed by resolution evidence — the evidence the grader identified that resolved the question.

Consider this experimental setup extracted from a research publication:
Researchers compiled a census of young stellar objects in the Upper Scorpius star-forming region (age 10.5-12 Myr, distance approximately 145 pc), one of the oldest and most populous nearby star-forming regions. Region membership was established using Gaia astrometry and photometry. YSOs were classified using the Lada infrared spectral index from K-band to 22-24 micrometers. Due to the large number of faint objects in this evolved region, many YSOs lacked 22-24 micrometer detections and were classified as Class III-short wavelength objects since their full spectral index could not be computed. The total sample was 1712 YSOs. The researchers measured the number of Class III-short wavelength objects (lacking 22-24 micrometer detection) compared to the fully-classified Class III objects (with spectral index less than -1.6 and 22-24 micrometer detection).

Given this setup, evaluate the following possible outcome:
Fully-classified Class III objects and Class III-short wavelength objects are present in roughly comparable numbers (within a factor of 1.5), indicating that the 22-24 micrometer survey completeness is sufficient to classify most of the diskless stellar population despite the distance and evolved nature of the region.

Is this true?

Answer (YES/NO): NO